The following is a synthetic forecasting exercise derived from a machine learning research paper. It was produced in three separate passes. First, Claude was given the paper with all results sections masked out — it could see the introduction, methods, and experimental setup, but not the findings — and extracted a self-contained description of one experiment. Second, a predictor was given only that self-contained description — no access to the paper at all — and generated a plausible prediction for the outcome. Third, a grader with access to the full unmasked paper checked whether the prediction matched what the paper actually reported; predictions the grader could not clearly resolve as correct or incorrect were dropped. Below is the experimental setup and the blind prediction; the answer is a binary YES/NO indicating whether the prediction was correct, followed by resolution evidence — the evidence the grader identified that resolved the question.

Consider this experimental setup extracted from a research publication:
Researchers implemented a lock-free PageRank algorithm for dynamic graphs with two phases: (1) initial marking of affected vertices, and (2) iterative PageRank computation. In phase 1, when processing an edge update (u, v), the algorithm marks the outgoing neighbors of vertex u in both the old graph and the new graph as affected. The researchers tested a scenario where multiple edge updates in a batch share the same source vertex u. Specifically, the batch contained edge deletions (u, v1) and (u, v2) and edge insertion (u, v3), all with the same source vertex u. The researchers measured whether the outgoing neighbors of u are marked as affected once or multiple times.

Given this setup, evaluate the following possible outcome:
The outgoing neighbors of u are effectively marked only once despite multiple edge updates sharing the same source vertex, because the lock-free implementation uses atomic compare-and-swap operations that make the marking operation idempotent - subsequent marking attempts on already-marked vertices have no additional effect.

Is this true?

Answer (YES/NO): NO